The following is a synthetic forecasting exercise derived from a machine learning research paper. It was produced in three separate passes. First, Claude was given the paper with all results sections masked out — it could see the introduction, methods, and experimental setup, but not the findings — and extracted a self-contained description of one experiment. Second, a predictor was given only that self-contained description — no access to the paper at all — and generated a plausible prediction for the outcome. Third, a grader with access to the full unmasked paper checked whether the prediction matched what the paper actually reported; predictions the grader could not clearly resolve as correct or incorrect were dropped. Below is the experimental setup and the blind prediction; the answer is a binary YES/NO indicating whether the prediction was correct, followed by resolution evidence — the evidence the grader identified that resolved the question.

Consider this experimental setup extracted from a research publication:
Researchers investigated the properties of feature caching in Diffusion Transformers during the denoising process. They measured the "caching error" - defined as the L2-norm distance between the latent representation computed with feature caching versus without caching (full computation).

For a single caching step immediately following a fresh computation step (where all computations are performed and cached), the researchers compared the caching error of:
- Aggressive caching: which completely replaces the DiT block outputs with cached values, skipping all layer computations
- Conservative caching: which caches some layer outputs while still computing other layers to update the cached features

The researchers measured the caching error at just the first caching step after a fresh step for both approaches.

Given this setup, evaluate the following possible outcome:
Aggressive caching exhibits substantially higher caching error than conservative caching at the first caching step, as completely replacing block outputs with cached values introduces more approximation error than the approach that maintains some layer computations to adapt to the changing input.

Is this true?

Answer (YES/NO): NO